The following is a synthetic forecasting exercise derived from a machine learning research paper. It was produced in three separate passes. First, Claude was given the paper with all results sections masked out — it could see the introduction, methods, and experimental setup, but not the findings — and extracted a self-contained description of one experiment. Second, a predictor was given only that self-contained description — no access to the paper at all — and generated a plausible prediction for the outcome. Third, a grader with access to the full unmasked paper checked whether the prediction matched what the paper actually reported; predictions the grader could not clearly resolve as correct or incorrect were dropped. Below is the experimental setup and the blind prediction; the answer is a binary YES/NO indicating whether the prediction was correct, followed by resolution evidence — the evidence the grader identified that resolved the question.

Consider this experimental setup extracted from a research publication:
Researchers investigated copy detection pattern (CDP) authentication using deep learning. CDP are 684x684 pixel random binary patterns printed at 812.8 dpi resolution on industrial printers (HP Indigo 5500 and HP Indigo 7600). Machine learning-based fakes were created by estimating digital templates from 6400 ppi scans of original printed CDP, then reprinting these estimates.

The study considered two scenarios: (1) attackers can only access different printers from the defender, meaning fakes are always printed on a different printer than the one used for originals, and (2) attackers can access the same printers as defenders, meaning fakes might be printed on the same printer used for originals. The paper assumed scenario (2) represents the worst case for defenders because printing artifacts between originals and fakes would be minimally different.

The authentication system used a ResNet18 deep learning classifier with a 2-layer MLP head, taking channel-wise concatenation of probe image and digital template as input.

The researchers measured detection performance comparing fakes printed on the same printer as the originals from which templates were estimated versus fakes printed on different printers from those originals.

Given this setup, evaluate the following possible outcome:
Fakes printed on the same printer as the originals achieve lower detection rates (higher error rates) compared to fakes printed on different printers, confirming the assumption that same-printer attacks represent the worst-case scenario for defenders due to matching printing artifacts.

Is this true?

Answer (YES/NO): NO